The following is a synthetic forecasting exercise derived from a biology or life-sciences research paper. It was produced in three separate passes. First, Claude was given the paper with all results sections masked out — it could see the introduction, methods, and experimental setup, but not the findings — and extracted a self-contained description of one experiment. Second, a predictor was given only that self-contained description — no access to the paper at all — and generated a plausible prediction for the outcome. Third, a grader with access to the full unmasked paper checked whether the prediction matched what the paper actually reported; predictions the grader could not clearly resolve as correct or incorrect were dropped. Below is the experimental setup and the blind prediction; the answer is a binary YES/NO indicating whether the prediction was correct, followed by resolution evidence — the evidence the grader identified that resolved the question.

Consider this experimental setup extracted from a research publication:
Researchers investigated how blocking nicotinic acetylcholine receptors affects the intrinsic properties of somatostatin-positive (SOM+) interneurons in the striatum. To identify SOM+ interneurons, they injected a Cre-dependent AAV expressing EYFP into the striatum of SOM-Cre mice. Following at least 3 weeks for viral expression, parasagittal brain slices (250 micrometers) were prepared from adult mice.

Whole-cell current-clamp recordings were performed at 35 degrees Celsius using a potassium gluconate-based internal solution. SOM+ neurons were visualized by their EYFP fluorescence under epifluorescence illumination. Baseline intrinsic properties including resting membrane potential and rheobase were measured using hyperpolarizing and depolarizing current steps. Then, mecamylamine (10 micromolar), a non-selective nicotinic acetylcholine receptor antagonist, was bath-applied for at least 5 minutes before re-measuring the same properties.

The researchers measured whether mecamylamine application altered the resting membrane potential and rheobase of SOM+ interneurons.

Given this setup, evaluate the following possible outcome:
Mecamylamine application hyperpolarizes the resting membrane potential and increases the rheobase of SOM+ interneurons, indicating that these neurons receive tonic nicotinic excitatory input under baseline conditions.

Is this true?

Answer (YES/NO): NO